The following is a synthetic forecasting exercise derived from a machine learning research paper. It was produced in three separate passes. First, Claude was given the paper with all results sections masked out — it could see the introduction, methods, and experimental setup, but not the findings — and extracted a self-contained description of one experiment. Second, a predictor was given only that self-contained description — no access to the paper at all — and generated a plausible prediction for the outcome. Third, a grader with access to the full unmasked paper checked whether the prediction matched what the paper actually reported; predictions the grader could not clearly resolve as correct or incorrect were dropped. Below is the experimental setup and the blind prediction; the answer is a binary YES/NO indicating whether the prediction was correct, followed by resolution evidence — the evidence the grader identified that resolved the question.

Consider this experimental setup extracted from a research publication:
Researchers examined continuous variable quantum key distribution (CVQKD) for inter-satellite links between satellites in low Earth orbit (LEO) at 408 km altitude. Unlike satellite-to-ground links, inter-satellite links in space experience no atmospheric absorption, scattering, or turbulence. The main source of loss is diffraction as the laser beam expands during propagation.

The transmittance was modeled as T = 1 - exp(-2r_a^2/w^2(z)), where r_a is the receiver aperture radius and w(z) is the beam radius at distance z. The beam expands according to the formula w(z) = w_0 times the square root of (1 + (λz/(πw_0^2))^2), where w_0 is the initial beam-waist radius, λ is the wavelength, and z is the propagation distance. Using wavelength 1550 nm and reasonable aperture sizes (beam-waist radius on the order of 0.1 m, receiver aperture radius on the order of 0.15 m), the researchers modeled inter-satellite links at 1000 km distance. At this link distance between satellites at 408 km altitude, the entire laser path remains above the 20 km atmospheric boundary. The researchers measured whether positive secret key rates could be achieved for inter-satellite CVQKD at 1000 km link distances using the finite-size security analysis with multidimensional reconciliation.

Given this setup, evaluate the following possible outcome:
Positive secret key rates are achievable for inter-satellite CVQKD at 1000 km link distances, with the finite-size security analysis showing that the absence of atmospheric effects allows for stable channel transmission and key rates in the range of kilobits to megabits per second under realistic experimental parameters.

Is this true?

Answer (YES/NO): YES